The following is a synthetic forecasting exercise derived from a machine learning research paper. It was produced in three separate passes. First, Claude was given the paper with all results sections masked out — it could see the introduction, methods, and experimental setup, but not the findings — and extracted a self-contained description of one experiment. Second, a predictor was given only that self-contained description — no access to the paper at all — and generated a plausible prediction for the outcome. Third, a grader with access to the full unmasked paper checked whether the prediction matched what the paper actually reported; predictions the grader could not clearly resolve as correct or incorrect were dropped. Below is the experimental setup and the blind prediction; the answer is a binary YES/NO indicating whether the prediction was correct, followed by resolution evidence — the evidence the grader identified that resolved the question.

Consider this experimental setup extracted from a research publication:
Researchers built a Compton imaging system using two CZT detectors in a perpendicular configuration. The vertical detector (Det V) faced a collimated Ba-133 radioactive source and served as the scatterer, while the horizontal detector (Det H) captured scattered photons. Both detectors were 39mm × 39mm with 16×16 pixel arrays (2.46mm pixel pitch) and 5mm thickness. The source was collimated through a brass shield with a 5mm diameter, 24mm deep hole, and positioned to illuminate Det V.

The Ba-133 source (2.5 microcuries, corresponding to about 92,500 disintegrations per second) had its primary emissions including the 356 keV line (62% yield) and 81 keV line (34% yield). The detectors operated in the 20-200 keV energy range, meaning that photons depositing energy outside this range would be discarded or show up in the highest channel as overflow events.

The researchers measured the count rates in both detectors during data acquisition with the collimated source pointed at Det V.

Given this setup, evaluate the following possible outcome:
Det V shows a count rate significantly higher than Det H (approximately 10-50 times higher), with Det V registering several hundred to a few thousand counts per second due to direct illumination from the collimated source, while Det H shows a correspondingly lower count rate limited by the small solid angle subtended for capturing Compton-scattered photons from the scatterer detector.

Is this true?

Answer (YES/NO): NO